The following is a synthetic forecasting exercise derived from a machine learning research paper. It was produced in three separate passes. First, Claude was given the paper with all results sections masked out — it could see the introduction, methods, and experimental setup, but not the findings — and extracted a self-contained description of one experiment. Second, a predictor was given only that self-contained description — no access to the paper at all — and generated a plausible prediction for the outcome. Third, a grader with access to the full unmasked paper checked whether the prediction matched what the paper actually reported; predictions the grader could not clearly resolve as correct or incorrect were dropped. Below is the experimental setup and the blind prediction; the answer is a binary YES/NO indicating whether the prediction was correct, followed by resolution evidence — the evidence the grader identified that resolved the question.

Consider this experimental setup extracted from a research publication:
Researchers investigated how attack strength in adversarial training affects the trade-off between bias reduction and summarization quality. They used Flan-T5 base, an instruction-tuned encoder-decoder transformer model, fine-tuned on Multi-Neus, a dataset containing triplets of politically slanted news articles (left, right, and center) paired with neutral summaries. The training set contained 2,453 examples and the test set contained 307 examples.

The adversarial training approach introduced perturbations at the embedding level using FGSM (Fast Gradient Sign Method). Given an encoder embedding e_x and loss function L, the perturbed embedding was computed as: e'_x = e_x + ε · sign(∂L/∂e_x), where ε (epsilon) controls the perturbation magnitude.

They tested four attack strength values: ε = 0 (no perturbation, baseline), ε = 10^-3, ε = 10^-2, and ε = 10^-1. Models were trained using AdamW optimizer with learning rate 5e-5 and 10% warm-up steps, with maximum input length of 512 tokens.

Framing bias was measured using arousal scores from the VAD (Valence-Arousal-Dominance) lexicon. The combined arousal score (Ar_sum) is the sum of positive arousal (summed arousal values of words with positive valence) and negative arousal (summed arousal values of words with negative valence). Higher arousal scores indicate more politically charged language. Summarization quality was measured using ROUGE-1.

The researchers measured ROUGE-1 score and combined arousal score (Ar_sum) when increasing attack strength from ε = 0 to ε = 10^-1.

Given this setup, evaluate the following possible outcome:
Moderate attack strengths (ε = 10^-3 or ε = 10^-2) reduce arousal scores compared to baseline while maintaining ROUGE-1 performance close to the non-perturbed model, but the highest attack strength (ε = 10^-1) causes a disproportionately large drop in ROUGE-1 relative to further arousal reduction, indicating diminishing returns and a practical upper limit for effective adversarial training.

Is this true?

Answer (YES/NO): YES